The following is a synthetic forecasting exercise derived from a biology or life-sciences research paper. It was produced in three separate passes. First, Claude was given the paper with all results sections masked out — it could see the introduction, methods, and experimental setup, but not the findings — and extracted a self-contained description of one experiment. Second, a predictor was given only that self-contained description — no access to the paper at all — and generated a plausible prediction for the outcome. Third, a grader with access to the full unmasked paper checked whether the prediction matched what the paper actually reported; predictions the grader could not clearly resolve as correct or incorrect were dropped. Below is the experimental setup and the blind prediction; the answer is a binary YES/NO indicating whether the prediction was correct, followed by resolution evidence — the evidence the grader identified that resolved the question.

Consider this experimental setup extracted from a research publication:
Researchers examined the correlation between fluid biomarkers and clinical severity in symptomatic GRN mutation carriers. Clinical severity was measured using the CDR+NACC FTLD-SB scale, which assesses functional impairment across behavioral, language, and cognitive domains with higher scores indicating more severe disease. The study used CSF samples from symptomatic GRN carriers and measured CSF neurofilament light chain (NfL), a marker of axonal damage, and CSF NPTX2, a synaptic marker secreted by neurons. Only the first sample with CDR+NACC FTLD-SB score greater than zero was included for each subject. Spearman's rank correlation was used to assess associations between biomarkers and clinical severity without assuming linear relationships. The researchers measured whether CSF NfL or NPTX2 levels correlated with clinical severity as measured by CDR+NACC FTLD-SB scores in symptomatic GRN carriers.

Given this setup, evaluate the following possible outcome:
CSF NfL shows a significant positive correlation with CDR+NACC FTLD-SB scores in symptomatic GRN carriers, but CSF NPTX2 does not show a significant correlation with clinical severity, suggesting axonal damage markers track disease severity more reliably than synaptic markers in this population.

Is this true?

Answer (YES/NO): NO